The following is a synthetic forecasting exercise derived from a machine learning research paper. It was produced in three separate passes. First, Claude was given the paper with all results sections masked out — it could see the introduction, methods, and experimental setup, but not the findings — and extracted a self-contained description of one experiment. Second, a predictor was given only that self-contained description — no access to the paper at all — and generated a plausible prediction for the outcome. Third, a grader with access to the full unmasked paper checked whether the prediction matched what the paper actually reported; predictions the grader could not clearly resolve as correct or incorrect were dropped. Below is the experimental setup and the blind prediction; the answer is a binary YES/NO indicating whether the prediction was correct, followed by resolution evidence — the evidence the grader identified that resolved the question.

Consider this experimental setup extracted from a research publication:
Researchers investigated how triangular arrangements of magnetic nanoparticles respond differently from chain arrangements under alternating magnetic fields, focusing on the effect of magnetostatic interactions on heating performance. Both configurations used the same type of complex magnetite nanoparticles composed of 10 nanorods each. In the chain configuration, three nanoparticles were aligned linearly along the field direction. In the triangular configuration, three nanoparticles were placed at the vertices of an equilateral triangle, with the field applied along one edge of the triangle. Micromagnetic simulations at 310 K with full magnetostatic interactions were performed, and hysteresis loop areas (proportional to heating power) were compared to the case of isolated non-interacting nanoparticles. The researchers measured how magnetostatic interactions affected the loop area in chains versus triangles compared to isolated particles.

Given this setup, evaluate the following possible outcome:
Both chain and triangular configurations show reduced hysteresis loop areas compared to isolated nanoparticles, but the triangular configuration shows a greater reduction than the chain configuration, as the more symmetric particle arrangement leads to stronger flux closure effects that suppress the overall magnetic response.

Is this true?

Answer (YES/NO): NO